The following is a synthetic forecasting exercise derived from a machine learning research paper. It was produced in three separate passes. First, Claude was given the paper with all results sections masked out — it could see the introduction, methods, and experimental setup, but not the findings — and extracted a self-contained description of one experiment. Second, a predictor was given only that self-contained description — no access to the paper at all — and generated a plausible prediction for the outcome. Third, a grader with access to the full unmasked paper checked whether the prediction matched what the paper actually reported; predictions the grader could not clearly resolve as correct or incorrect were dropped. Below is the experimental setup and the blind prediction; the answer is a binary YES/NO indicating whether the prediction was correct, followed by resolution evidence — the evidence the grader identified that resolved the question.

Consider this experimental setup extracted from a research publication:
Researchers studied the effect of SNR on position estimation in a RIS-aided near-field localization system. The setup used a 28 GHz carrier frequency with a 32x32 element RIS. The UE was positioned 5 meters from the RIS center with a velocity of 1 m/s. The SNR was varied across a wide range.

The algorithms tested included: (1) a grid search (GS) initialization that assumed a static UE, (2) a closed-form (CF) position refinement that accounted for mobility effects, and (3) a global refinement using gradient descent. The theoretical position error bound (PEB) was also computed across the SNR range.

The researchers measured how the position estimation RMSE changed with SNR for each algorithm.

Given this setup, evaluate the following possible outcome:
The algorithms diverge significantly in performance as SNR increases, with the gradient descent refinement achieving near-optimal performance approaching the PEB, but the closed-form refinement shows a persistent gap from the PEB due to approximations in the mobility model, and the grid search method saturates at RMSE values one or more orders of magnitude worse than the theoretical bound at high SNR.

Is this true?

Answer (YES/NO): NO